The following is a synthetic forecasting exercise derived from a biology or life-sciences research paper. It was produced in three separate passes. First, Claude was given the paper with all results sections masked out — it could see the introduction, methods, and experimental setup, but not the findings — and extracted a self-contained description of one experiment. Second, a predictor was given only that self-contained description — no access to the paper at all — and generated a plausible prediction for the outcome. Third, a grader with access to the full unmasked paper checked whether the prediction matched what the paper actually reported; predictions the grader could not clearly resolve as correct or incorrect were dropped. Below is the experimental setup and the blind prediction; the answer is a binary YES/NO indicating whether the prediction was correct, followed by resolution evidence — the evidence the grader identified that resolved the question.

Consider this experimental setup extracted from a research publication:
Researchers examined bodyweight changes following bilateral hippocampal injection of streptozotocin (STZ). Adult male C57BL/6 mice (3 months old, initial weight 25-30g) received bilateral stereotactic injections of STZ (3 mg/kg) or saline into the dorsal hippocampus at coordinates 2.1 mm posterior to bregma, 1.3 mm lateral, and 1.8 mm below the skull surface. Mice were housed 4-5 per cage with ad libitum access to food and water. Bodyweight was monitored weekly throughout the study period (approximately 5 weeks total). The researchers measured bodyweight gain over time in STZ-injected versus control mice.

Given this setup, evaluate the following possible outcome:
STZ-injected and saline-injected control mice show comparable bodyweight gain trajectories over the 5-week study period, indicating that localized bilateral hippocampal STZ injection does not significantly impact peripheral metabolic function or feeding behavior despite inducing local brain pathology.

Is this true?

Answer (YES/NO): NO